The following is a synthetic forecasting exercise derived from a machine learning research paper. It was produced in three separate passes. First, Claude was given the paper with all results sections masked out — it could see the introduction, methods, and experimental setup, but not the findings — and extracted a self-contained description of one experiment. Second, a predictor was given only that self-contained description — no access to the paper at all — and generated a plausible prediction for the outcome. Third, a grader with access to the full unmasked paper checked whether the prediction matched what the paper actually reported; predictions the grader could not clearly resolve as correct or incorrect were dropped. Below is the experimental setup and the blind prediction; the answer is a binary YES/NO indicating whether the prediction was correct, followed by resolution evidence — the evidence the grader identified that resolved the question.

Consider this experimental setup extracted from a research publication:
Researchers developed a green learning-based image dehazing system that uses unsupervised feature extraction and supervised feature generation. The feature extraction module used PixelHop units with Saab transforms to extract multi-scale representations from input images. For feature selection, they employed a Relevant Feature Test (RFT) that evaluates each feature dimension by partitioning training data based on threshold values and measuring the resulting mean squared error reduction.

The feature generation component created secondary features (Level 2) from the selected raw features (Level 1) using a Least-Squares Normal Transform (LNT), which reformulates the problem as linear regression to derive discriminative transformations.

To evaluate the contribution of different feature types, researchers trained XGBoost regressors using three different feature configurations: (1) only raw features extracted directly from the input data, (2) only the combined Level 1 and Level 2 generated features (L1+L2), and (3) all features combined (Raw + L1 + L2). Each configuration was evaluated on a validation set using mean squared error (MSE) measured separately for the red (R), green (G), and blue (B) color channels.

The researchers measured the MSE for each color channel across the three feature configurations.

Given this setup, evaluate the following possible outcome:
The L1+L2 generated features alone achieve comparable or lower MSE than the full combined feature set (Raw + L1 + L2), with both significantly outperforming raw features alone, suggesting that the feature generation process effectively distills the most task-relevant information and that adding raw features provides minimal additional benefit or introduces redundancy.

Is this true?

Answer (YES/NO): NO